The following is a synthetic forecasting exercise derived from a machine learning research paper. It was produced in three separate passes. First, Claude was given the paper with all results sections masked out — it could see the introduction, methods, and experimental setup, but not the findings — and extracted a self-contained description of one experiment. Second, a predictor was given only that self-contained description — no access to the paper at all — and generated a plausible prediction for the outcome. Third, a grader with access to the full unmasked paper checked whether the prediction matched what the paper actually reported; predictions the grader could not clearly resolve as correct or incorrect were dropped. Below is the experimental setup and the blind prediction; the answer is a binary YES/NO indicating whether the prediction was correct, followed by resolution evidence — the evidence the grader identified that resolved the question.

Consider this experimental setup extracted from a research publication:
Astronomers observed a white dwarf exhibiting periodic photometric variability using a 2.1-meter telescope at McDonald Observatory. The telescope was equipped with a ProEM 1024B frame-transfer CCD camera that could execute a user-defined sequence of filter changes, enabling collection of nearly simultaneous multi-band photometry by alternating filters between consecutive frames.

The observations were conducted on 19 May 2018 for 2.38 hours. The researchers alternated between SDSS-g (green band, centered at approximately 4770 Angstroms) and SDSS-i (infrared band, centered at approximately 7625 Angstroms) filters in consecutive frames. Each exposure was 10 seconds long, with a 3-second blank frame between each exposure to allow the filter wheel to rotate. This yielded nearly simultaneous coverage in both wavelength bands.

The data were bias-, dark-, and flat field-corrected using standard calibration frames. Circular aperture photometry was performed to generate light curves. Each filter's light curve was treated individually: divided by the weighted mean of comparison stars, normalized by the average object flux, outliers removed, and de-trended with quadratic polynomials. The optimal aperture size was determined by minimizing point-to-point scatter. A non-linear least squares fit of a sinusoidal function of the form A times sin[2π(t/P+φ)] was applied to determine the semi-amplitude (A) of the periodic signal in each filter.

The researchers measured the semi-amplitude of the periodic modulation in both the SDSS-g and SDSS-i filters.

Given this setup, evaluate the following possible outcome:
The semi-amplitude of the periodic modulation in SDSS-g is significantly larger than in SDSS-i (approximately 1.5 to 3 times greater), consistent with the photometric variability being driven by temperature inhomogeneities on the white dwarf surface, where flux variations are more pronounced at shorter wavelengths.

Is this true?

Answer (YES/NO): YES